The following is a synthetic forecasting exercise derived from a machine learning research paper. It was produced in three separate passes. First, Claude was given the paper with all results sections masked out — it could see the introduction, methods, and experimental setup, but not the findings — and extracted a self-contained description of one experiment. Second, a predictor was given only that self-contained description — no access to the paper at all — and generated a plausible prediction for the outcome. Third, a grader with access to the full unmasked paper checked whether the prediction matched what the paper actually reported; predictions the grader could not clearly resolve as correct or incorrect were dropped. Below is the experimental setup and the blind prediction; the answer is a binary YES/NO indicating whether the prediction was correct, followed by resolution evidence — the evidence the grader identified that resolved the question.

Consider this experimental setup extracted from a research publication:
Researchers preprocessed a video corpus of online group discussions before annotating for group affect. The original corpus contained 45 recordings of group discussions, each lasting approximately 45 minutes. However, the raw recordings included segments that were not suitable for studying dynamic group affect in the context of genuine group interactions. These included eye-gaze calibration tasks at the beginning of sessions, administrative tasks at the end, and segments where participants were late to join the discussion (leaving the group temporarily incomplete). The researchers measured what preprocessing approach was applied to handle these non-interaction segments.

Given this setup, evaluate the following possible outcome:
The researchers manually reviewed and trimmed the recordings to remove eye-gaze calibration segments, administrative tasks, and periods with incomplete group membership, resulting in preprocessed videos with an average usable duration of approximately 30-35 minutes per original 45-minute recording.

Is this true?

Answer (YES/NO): NO